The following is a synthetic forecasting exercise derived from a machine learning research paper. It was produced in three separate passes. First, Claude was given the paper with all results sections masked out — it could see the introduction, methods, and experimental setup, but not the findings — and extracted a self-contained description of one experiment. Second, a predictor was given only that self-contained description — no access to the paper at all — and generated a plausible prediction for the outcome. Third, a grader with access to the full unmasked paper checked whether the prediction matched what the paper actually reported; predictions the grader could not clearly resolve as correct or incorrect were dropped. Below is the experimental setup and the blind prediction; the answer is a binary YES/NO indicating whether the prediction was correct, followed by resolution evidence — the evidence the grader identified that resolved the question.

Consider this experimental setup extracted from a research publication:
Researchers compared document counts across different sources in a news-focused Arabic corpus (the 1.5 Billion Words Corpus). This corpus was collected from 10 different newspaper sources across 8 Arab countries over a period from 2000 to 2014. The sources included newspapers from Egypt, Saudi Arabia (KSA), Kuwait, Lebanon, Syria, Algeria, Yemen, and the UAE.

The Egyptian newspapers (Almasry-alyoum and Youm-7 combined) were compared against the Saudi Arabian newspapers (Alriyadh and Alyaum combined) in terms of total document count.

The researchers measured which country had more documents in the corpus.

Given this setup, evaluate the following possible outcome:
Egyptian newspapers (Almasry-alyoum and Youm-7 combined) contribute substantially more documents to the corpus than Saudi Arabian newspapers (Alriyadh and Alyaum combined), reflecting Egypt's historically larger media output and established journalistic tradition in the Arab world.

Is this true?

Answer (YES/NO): NO